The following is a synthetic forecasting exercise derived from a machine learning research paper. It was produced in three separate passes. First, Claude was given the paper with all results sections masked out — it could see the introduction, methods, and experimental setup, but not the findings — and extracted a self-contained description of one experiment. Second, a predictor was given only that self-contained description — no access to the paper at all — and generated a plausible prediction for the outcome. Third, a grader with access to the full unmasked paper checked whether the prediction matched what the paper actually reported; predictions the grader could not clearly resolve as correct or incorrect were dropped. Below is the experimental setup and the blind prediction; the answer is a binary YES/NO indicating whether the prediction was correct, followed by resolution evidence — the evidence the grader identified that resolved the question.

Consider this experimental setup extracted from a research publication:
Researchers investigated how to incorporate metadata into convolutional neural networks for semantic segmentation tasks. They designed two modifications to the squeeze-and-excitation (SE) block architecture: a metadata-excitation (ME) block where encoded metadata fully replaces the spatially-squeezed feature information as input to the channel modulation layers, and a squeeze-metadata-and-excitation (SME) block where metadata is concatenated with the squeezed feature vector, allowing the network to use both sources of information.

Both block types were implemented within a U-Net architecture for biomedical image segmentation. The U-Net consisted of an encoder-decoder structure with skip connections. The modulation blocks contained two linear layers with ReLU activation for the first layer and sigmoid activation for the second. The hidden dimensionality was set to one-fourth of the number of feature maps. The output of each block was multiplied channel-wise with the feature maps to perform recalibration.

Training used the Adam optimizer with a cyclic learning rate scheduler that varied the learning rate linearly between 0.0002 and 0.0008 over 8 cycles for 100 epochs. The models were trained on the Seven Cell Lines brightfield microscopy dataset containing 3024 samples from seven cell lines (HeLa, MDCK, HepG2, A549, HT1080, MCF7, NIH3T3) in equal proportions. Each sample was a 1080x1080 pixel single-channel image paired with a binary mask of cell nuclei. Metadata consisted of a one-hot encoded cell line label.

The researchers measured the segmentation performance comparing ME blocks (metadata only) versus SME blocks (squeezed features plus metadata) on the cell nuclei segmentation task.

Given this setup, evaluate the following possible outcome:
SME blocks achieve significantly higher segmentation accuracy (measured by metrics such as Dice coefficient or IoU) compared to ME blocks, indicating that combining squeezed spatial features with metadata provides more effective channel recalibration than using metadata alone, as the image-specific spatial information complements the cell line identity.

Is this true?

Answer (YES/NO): NO